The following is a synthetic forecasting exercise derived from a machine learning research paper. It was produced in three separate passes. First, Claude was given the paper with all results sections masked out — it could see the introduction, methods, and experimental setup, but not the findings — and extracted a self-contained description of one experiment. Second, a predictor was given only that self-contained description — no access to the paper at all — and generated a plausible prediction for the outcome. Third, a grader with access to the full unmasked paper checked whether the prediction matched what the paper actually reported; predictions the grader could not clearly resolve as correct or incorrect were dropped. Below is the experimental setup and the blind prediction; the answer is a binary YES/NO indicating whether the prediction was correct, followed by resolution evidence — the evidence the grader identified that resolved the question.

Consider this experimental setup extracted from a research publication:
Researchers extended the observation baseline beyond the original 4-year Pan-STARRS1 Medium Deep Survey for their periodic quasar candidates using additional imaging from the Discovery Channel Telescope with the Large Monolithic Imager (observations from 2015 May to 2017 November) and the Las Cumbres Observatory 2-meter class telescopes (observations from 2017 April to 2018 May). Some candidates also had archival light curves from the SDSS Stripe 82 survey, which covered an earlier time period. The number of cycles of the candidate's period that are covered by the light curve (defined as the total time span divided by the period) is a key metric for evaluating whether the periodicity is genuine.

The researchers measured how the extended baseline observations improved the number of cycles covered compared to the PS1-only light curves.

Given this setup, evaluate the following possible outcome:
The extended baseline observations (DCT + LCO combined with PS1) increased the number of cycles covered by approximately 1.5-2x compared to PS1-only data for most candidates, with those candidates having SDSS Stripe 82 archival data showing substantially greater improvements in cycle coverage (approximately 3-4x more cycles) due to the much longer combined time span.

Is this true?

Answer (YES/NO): NO